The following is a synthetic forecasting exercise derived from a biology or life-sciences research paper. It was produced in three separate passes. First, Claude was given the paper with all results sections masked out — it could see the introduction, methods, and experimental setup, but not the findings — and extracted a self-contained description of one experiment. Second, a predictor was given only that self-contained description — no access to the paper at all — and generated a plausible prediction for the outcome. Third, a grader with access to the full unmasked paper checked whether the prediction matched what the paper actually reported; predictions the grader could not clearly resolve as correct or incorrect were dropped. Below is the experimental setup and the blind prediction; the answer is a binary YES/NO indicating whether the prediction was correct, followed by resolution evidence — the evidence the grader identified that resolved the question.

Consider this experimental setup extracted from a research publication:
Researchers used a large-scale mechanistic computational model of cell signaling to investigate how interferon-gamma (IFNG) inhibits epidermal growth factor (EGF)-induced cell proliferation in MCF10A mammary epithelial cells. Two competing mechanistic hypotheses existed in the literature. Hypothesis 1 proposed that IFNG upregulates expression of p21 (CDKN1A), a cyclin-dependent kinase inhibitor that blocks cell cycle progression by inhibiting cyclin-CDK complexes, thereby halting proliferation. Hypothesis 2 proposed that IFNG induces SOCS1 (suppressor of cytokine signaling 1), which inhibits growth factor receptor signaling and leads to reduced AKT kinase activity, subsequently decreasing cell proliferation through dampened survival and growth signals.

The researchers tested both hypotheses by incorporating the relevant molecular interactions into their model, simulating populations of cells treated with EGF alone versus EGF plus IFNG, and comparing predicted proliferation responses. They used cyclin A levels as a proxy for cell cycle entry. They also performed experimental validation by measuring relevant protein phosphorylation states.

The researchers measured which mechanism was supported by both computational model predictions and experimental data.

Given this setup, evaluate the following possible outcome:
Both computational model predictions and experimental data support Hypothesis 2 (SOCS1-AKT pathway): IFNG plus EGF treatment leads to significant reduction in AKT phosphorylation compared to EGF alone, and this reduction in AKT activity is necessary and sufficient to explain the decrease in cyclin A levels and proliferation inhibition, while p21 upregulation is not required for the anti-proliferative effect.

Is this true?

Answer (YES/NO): NO